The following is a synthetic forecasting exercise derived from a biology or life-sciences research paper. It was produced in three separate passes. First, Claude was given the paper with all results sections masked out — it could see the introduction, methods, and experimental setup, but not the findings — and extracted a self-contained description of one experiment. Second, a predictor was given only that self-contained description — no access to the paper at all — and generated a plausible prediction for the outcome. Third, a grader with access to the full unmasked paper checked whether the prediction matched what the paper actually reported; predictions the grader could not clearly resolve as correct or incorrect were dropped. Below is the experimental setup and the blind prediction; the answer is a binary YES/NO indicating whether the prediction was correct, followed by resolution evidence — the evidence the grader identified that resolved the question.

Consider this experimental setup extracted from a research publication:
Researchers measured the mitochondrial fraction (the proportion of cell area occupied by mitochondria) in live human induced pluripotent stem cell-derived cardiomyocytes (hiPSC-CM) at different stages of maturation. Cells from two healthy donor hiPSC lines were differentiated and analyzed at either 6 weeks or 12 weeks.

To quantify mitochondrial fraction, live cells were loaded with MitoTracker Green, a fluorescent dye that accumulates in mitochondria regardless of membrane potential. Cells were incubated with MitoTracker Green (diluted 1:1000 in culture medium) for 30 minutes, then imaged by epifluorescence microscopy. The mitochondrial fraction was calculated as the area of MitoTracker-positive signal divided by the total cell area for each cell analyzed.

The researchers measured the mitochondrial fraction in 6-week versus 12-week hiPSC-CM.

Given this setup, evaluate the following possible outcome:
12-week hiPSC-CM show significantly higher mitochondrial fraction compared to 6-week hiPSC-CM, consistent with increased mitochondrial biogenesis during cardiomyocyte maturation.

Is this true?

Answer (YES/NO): NO